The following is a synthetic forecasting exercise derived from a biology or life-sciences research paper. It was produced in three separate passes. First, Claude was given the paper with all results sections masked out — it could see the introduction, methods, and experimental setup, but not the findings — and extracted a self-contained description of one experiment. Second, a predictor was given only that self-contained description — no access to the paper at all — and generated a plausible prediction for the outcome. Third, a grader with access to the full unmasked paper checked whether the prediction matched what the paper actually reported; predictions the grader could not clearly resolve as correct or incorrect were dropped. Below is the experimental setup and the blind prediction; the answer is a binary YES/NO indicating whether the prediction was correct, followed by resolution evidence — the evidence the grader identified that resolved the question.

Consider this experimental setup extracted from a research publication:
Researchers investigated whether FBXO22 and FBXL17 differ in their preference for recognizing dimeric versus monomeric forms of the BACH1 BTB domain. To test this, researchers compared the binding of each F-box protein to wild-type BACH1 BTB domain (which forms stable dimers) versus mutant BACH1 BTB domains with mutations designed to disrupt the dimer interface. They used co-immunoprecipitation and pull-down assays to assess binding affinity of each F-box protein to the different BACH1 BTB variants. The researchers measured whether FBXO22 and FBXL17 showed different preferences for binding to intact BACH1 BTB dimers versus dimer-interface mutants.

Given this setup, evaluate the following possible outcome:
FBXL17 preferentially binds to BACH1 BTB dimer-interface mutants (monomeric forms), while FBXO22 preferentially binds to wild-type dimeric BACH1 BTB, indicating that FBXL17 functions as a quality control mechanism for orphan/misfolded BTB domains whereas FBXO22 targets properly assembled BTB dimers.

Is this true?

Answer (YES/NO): NO